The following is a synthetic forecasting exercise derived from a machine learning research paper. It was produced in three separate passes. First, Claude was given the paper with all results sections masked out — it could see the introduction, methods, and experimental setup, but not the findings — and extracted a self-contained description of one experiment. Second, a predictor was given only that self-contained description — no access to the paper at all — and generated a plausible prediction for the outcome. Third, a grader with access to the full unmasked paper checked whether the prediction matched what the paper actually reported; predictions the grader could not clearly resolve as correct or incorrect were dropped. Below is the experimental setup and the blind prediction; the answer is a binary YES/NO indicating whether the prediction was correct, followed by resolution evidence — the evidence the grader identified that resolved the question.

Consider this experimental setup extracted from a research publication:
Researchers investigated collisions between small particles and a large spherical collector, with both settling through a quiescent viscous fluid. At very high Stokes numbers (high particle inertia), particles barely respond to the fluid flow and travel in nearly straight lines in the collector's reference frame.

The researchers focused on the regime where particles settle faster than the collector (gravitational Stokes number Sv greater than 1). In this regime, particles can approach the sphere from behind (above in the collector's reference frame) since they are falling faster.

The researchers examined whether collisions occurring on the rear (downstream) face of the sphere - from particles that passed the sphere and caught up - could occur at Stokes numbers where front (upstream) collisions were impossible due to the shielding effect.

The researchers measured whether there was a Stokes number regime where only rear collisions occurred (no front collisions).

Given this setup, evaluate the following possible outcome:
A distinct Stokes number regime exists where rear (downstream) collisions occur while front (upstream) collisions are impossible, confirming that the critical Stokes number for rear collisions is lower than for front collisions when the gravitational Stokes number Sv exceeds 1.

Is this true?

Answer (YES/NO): NO